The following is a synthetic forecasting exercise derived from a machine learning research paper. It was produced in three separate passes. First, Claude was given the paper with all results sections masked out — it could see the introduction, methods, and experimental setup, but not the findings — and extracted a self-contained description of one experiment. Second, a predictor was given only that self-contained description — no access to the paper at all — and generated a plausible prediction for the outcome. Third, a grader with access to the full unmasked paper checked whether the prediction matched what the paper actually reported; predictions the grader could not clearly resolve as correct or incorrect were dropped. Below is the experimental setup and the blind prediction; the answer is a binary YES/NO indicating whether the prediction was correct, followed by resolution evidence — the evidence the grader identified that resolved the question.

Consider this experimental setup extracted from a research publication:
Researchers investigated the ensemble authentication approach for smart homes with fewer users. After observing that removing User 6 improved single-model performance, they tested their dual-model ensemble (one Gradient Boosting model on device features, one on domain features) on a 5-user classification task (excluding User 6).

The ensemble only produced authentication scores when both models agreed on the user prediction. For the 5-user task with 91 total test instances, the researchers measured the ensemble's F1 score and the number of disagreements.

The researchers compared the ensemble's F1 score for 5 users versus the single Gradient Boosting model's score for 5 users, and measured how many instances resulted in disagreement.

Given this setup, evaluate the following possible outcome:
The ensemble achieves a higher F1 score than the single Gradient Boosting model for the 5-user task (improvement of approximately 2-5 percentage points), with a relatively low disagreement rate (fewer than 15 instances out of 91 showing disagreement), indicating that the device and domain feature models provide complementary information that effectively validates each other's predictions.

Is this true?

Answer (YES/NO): NO